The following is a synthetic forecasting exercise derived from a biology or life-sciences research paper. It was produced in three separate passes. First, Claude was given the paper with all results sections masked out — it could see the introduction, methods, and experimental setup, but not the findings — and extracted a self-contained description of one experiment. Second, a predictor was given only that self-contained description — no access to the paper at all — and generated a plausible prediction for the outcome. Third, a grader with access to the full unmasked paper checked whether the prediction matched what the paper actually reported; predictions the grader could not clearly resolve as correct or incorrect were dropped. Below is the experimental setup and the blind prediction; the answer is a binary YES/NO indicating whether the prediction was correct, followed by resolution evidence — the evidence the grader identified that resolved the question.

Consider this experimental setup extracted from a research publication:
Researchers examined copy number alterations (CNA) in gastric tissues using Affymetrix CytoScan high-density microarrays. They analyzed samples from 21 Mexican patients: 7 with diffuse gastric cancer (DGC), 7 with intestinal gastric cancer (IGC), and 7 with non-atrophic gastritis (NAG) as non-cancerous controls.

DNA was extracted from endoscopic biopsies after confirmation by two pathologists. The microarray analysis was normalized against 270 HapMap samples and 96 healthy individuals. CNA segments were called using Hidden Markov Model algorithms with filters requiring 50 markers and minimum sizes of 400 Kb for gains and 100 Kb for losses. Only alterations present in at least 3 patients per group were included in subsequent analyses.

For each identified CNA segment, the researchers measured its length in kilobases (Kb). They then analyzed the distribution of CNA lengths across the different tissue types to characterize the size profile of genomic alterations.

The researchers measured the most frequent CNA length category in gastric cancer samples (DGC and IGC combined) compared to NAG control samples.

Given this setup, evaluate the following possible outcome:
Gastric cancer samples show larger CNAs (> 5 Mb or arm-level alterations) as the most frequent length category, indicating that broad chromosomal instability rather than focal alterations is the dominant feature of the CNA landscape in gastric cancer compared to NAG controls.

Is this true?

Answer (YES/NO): NO